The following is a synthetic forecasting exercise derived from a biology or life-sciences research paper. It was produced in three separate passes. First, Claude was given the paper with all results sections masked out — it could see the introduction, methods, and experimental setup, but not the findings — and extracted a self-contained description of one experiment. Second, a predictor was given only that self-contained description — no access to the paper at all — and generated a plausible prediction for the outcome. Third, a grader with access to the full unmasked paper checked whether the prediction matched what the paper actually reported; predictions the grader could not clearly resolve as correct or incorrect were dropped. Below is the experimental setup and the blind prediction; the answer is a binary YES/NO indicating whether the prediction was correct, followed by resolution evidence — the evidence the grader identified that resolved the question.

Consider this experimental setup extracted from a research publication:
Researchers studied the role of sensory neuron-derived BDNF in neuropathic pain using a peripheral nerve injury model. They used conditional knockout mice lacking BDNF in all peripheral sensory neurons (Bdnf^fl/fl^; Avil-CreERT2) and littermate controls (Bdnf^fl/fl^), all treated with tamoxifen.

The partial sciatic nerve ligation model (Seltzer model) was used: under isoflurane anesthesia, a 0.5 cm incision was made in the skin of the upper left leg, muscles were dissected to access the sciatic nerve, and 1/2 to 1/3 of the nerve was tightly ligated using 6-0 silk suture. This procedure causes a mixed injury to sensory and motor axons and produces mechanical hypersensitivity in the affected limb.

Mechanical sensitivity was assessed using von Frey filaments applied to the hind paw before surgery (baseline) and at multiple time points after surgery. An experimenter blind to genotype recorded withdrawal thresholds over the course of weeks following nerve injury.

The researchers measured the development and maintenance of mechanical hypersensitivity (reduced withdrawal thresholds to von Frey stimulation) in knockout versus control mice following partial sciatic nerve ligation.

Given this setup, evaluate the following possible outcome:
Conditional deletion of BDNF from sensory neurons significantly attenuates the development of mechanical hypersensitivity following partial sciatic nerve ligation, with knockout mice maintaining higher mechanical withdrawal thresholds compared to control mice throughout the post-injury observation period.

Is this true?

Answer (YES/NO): NO